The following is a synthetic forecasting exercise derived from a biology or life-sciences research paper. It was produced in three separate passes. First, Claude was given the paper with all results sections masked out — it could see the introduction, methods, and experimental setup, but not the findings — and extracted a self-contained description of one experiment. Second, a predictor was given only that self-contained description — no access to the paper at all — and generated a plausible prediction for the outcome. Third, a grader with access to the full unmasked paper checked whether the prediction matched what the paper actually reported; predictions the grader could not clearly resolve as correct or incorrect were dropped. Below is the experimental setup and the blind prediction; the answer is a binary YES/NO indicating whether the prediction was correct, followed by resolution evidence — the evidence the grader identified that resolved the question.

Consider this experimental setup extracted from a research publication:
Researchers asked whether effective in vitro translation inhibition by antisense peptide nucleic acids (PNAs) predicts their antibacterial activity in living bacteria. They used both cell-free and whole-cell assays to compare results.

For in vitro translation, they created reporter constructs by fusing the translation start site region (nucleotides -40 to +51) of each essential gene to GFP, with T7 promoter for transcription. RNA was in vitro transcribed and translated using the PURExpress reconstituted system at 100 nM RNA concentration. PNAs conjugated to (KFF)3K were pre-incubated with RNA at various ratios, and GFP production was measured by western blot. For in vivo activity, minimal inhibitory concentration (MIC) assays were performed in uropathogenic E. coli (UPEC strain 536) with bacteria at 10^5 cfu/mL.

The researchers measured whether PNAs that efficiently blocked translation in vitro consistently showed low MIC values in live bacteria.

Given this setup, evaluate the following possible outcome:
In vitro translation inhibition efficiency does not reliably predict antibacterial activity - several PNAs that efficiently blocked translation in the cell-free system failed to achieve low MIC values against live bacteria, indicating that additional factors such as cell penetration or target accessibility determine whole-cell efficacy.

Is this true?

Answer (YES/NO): YES